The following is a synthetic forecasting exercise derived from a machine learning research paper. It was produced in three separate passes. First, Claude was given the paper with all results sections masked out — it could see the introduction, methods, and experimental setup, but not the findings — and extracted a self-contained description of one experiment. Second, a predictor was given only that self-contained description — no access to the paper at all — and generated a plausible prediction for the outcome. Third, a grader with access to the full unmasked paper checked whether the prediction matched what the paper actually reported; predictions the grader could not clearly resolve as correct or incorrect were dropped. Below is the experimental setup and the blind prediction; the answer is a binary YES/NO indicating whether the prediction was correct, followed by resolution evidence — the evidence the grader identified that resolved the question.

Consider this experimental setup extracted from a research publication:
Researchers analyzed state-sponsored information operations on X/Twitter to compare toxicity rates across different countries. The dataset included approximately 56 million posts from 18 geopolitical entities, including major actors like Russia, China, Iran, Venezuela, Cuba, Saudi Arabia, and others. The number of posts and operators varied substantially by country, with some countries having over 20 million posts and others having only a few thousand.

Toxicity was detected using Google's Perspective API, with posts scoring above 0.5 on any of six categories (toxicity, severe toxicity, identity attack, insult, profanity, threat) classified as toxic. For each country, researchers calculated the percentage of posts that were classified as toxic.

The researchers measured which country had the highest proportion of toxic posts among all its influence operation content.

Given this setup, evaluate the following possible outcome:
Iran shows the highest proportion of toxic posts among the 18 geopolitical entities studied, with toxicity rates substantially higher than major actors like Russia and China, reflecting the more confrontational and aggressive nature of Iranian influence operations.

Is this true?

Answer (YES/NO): NO